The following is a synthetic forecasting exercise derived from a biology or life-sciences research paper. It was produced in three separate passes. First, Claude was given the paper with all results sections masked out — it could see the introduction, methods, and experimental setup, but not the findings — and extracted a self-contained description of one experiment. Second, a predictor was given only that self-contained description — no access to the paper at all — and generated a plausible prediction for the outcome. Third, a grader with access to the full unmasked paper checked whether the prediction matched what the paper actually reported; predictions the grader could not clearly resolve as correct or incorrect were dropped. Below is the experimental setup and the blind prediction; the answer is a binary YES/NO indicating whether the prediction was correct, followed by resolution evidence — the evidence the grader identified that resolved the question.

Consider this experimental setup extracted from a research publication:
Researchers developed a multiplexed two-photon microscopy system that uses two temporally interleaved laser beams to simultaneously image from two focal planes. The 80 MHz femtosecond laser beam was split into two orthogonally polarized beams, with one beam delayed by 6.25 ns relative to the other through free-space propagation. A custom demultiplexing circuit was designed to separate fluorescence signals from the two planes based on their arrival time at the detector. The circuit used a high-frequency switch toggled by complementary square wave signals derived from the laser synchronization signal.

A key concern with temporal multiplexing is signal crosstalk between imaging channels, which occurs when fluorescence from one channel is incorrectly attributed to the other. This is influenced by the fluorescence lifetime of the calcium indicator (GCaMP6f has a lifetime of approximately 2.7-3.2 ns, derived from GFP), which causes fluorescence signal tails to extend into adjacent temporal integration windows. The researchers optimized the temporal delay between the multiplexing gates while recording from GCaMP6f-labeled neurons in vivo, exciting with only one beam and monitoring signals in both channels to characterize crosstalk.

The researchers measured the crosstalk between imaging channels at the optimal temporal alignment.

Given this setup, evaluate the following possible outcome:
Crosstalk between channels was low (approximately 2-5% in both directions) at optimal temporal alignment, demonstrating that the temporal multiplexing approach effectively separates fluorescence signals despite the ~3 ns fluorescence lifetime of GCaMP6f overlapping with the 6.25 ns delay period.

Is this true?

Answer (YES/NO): NO